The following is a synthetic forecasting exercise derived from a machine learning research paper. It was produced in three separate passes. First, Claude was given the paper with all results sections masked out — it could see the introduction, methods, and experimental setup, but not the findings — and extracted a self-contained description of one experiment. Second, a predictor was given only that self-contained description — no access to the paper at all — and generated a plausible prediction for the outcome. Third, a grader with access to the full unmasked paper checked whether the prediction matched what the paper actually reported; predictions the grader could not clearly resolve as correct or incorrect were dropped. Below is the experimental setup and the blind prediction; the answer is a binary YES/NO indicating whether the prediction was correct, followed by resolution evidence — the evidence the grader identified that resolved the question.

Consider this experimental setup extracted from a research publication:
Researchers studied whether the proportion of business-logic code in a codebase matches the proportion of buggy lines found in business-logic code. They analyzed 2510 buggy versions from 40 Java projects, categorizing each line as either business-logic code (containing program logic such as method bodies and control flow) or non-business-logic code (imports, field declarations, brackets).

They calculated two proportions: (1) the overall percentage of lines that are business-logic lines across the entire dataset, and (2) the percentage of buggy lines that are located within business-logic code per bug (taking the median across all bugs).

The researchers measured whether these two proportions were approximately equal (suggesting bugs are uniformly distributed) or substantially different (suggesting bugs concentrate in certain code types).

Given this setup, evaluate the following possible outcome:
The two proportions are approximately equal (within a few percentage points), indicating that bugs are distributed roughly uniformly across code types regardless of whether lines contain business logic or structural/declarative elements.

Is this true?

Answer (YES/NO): NO